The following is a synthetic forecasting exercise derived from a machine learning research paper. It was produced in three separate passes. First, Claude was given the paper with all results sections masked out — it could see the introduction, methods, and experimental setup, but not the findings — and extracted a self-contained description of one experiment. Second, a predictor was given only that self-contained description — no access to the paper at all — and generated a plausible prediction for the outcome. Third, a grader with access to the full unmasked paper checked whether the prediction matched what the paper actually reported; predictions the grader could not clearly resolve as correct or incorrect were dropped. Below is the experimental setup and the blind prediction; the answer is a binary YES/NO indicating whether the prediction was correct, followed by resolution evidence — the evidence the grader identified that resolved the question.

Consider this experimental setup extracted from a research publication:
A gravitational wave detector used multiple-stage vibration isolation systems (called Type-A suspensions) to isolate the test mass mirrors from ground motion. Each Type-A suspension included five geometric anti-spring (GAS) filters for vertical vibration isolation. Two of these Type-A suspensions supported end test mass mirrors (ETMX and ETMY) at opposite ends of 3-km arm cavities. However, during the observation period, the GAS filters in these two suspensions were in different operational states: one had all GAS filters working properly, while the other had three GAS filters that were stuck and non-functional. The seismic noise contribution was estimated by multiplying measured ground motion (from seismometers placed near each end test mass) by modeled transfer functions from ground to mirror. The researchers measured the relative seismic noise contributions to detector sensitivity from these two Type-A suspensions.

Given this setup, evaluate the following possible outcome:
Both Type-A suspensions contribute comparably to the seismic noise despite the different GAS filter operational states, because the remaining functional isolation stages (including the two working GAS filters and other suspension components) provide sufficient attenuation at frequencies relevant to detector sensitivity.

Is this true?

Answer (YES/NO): NO